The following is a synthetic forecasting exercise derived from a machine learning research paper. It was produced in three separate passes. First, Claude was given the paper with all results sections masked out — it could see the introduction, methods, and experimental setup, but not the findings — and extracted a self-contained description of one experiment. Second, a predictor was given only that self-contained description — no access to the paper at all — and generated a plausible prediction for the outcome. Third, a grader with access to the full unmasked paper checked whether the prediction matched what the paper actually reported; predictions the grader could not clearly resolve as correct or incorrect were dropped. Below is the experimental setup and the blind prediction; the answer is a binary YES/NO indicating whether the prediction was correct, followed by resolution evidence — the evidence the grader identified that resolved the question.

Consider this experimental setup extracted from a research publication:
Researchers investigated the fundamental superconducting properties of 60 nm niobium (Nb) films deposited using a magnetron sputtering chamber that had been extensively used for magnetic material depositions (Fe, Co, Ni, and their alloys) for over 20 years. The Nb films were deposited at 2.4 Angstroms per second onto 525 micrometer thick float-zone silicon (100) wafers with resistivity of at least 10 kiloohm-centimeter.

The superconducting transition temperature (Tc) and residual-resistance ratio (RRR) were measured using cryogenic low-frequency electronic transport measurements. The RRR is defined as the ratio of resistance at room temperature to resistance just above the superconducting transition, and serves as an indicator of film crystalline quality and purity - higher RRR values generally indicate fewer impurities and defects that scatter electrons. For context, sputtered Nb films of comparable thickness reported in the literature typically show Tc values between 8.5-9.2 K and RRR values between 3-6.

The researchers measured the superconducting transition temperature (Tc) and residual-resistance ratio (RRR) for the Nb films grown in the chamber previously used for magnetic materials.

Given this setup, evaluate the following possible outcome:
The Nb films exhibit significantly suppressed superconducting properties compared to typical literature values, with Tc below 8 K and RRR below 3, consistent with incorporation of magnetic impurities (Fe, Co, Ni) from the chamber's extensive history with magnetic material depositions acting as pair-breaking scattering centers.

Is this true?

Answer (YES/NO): NO